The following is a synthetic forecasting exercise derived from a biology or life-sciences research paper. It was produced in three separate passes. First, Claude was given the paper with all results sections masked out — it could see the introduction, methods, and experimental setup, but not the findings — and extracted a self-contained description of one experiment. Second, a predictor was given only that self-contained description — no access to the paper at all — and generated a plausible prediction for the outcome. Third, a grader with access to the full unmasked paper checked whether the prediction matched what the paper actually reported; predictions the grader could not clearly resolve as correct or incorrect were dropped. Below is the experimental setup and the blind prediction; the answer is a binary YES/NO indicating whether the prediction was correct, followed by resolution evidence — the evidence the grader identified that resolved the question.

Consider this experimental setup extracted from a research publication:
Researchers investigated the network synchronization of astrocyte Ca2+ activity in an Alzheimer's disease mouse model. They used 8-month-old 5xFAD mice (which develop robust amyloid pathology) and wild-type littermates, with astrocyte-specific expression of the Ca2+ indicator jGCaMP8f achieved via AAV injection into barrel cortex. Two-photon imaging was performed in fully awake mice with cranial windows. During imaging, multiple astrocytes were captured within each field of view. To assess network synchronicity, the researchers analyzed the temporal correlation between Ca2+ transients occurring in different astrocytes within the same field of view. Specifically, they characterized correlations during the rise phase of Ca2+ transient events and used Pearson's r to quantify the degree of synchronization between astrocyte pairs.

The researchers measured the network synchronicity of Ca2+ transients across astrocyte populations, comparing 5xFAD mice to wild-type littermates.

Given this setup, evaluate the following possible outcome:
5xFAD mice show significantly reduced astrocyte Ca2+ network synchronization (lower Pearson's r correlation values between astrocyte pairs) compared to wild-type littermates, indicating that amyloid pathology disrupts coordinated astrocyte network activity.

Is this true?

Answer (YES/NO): YES